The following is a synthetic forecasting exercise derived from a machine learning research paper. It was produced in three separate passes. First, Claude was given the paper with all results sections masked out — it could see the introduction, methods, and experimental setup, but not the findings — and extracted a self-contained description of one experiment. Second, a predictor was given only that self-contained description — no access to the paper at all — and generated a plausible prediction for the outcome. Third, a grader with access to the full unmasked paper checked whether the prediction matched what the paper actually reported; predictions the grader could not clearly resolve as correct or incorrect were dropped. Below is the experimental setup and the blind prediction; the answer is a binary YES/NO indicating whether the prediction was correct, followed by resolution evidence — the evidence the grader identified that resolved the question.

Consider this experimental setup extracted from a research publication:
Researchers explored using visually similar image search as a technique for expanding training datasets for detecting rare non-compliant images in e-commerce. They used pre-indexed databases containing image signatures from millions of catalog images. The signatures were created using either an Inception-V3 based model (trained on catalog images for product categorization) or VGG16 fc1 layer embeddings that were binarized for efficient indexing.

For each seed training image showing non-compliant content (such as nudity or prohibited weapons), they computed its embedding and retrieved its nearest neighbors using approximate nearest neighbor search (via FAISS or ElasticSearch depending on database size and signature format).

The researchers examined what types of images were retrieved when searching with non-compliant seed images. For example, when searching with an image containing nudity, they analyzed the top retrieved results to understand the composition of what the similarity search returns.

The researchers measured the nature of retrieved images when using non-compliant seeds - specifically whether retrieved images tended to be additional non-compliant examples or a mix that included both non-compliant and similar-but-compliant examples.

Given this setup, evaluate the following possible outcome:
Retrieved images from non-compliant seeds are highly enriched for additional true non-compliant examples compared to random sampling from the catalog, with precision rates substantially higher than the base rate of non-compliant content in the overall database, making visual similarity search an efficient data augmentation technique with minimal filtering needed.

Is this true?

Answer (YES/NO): NO